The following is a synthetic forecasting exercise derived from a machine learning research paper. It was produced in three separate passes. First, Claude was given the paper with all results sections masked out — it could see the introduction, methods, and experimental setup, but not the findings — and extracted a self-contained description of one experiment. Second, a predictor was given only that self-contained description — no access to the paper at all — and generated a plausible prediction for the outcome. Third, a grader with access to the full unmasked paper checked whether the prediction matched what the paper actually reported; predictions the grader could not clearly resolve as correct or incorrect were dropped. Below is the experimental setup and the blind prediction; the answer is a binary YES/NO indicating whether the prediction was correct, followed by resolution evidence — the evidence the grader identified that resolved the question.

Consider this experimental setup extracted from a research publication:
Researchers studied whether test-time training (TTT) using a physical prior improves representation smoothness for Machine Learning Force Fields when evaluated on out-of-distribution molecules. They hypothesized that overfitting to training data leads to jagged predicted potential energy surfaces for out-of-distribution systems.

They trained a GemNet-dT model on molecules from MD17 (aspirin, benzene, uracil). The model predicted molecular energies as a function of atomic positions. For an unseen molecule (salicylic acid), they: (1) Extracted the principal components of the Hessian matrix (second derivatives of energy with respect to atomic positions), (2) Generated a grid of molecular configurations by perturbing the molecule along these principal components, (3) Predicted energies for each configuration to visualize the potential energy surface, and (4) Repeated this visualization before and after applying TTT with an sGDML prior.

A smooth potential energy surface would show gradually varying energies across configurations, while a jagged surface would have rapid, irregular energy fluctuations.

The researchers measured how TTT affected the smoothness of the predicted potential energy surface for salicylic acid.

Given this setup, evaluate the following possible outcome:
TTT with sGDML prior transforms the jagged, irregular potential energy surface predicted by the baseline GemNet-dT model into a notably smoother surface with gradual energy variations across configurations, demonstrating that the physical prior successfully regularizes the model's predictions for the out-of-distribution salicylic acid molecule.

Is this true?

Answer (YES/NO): YES